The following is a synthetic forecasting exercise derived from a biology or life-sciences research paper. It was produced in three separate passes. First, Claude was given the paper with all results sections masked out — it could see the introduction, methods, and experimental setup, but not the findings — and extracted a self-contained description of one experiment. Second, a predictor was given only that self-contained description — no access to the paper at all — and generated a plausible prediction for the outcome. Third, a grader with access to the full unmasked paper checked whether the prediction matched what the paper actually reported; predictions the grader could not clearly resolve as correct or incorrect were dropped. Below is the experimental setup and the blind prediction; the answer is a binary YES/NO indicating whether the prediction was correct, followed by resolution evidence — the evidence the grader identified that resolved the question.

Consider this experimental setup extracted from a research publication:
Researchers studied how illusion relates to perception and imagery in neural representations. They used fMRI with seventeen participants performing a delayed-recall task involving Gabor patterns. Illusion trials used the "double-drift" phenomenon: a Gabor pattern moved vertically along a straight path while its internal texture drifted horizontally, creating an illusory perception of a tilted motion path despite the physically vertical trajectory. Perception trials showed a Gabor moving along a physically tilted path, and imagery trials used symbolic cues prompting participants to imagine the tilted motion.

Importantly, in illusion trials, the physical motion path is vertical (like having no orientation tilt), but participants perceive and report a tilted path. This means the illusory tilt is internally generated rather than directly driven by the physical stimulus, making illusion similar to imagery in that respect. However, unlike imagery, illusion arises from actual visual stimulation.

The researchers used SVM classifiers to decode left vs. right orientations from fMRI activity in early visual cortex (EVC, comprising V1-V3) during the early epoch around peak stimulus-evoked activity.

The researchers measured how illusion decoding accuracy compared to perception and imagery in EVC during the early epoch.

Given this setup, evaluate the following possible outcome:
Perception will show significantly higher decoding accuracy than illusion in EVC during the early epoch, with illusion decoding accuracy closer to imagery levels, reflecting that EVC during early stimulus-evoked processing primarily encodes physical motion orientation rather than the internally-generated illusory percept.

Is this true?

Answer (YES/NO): YES